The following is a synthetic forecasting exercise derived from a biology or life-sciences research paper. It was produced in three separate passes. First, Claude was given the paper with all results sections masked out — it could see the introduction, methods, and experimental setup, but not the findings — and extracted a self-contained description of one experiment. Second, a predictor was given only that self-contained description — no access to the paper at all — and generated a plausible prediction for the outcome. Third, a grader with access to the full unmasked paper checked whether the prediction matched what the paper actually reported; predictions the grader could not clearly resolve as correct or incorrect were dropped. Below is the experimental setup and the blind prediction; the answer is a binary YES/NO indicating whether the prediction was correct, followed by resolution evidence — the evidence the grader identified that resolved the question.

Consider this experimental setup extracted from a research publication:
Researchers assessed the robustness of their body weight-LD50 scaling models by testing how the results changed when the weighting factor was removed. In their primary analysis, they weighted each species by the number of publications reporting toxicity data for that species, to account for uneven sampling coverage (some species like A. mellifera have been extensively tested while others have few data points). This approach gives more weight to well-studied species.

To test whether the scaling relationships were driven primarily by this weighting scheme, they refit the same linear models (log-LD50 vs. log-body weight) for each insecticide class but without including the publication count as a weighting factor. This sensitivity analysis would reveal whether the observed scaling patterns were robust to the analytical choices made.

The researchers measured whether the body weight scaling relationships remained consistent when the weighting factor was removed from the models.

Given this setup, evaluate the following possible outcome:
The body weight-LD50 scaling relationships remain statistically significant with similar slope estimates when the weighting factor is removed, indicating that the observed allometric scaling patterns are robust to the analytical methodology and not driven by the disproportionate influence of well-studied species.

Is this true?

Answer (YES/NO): YES